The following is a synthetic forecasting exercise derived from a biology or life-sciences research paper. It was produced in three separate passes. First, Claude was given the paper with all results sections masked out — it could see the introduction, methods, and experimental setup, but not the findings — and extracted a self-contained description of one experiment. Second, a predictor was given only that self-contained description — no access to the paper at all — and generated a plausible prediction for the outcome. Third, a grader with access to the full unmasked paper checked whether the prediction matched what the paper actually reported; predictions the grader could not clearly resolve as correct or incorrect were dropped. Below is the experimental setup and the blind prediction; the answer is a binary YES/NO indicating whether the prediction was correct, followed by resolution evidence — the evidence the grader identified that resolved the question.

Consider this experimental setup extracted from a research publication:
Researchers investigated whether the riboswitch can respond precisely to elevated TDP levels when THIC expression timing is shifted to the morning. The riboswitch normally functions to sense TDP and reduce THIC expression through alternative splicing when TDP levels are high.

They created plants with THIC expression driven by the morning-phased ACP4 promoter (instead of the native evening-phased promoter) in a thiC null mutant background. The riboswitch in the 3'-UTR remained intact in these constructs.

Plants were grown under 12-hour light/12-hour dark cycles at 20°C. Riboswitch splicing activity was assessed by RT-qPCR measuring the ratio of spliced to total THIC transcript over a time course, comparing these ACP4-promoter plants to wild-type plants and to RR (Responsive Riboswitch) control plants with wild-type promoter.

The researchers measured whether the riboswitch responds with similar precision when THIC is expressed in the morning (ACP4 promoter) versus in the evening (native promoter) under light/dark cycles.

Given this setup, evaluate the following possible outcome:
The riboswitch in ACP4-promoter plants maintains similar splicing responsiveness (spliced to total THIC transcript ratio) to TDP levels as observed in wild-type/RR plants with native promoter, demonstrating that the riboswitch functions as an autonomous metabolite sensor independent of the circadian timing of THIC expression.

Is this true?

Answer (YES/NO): NO